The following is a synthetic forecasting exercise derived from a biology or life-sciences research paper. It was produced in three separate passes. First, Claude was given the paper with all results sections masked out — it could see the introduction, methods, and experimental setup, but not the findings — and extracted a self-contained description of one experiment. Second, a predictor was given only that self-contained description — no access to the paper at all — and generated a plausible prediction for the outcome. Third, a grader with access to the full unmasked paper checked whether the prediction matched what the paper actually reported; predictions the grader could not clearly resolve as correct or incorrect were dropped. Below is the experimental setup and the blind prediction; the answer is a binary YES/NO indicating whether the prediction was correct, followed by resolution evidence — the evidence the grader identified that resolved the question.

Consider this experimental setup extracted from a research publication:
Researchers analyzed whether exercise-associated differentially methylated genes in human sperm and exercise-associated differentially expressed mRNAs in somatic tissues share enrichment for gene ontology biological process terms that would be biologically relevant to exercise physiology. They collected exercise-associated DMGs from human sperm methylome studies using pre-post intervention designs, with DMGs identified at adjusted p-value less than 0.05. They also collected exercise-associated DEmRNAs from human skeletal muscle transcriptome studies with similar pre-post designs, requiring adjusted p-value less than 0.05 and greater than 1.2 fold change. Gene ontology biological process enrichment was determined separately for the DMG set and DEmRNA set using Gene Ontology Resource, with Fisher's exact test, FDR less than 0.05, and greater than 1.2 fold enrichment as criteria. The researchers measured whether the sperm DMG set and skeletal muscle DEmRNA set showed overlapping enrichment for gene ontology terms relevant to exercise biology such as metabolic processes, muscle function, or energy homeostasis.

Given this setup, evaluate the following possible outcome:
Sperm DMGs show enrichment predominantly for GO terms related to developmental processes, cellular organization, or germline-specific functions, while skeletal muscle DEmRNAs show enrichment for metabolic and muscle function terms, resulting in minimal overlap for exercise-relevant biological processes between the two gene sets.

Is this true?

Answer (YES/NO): NO